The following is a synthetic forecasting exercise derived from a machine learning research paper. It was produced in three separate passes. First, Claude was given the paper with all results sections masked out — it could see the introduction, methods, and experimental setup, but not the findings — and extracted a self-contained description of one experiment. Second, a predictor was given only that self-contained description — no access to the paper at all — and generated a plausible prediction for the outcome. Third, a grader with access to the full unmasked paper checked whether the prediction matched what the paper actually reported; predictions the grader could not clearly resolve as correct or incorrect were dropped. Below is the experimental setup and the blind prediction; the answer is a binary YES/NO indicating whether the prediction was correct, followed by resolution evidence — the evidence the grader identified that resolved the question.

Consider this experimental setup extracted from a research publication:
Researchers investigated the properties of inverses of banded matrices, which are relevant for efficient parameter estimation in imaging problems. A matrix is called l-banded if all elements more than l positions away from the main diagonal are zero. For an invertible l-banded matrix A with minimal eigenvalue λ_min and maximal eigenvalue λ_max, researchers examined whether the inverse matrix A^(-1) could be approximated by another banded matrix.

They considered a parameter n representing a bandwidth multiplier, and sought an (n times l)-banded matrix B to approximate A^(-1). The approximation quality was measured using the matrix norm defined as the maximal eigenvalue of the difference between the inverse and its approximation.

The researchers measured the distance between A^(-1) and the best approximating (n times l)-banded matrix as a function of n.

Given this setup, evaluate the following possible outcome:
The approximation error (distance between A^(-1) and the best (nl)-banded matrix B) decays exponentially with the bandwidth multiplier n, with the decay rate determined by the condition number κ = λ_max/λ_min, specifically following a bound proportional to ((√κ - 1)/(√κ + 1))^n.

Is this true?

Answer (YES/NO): NO